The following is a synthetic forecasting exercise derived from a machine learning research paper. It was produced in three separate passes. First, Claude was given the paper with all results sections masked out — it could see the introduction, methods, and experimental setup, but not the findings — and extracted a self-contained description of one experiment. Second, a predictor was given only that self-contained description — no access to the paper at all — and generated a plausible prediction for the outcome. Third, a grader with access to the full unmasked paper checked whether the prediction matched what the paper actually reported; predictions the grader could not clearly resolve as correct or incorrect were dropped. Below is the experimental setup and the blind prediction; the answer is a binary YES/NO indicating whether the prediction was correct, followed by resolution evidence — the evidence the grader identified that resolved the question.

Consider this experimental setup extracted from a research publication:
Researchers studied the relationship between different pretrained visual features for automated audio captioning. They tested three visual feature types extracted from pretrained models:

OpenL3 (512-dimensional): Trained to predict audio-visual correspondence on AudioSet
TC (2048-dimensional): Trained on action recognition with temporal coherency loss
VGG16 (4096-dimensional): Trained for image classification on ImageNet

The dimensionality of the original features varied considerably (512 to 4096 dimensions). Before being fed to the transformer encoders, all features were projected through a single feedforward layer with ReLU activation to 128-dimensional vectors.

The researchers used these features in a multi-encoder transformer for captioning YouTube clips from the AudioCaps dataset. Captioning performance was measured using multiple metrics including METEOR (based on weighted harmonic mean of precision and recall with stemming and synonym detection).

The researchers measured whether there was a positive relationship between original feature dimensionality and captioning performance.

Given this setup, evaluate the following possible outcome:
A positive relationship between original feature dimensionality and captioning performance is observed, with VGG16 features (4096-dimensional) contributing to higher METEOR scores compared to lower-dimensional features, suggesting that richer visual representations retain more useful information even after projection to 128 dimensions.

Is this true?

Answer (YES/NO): YES